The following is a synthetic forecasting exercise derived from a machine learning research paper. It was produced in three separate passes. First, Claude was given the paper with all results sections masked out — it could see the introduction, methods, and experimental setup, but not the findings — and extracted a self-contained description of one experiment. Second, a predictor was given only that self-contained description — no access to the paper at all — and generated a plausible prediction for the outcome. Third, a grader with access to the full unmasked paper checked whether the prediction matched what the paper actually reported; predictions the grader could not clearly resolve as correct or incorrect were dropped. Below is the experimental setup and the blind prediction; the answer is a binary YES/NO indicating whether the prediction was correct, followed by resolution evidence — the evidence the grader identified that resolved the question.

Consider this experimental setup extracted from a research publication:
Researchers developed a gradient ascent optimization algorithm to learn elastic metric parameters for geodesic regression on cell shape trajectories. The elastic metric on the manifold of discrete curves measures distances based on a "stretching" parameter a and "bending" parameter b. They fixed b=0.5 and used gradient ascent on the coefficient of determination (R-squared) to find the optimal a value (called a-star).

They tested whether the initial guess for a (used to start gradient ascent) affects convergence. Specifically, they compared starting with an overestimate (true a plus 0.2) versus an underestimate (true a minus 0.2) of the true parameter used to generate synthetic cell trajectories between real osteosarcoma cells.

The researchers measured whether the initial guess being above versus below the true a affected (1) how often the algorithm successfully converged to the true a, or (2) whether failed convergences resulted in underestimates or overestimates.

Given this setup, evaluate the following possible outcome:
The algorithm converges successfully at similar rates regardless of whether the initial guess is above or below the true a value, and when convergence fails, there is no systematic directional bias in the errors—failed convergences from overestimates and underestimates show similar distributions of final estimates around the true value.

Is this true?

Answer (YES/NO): NO